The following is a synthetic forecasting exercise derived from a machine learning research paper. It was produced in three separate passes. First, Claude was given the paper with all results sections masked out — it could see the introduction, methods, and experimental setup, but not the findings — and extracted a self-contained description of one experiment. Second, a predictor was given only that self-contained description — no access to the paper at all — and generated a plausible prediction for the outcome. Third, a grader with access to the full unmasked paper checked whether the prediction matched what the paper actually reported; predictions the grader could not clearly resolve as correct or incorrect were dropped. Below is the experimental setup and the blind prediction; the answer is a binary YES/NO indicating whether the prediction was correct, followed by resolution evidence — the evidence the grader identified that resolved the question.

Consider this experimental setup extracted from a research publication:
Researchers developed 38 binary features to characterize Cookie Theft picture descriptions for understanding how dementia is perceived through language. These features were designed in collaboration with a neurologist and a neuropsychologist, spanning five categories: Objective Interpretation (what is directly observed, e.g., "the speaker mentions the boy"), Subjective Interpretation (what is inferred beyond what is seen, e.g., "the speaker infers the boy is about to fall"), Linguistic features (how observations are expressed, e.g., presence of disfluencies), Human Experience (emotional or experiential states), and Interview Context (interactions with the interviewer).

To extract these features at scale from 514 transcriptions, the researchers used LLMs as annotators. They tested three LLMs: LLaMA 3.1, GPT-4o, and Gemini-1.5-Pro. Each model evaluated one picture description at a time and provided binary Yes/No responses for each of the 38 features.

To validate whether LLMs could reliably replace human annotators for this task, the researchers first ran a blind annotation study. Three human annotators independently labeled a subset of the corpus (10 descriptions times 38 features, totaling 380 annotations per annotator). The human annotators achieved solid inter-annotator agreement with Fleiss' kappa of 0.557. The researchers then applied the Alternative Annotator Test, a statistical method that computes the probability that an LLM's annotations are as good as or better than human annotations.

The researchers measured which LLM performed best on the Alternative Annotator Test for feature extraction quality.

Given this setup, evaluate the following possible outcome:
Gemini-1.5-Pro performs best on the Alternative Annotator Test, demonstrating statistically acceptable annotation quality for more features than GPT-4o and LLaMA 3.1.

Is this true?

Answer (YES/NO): NO